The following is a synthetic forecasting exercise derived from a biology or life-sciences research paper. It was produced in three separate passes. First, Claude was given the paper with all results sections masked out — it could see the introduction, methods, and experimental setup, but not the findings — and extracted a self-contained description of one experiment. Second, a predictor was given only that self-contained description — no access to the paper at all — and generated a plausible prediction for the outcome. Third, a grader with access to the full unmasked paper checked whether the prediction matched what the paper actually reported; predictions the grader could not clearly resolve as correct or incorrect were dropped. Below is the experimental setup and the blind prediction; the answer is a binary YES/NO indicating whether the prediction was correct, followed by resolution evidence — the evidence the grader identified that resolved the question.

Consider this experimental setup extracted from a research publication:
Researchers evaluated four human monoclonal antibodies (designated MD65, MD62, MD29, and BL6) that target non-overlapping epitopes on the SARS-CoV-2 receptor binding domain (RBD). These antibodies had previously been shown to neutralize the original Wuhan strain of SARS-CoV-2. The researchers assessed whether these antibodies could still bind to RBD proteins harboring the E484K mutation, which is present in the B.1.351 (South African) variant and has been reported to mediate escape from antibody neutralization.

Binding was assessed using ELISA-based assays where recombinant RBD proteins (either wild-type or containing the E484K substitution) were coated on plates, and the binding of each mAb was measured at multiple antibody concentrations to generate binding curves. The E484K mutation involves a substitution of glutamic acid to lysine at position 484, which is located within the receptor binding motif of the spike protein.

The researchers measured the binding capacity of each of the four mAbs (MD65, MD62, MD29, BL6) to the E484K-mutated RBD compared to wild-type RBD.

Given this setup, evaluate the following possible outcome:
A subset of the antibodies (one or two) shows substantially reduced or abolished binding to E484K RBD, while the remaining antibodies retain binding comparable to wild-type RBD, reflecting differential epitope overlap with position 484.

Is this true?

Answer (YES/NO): NO